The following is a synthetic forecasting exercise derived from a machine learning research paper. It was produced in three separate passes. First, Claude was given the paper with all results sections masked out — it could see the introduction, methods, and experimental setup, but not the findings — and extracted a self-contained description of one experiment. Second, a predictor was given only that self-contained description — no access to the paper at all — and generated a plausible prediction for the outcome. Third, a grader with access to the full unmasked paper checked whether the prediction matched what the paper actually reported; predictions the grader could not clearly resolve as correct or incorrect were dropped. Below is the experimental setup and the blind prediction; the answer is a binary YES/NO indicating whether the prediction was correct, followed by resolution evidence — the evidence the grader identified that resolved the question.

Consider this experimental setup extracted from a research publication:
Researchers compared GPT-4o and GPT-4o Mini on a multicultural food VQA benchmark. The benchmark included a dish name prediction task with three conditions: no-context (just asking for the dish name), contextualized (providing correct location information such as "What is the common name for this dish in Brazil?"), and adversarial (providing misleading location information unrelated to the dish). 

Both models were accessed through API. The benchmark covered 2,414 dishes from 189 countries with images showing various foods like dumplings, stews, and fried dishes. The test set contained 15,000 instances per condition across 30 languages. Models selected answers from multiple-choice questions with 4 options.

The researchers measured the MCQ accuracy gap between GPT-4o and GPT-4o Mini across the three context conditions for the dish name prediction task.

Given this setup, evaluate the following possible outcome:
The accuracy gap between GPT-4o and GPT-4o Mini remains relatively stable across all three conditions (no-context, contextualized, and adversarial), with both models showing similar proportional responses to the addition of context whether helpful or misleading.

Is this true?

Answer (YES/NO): NO